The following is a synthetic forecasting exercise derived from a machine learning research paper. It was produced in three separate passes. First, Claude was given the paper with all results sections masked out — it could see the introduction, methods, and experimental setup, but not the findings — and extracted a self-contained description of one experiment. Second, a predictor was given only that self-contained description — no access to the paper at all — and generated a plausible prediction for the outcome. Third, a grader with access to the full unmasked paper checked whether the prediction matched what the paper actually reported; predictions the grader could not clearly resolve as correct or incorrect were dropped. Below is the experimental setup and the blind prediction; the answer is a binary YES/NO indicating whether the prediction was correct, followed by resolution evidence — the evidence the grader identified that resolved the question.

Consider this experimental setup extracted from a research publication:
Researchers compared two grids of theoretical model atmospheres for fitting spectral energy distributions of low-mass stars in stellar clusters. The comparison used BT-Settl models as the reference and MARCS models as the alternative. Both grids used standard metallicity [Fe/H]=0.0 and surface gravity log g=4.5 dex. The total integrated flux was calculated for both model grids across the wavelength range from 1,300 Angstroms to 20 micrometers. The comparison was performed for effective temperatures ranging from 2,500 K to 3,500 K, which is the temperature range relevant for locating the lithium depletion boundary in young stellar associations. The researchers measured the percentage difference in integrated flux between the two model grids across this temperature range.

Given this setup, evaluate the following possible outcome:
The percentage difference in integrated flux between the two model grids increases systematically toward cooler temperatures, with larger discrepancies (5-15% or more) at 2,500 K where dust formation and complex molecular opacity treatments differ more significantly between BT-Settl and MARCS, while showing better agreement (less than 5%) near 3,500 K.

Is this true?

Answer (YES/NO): NO